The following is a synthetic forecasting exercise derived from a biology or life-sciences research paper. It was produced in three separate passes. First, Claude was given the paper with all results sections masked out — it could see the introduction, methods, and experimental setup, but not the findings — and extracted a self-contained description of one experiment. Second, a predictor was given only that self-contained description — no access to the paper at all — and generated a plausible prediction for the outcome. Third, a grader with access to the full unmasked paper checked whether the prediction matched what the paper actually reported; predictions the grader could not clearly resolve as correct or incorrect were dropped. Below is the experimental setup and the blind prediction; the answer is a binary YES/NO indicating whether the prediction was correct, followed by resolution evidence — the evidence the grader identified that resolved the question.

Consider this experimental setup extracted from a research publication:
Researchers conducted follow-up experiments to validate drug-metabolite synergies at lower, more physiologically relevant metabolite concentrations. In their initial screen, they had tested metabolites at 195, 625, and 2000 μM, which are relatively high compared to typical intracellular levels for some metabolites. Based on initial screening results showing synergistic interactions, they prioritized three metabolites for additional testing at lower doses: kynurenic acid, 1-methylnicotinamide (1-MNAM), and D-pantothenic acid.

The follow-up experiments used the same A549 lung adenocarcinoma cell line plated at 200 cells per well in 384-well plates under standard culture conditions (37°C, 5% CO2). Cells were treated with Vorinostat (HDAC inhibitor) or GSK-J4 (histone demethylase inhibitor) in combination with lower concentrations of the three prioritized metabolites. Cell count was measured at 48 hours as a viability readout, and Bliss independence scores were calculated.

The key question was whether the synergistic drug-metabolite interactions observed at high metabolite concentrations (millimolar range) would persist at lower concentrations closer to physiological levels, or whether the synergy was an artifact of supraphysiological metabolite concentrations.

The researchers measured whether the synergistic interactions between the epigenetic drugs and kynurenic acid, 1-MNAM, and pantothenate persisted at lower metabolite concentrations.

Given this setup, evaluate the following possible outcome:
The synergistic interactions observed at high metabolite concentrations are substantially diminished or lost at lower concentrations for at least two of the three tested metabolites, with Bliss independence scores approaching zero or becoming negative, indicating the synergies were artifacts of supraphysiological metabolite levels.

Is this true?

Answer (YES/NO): NO